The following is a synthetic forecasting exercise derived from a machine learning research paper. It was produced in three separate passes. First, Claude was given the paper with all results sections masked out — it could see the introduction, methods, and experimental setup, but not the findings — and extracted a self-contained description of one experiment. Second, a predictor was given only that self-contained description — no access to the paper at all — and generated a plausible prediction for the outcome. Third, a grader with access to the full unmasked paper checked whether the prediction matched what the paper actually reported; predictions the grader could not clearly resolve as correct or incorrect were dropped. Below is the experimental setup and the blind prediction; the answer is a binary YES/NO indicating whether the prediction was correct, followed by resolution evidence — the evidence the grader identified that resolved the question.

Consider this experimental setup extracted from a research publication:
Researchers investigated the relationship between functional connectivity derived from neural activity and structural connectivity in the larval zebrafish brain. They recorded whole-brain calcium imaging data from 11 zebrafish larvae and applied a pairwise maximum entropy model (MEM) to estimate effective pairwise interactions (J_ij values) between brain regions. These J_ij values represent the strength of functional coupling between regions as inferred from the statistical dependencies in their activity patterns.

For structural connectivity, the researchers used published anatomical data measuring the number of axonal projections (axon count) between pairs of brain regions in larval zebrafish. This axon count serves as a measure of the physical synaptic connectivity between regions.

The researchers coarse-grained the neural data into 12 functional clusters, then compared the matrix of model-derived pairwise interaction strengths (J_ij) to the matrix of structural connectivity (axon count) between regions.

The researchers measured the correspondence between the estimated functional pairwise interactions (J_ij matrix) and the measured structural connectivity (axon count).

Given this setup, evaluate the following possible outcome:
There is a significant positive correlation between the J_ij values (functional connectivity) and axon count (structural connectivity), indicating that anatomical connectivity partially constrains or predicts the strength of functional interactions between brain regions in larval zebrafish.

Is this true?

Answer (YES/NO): YES